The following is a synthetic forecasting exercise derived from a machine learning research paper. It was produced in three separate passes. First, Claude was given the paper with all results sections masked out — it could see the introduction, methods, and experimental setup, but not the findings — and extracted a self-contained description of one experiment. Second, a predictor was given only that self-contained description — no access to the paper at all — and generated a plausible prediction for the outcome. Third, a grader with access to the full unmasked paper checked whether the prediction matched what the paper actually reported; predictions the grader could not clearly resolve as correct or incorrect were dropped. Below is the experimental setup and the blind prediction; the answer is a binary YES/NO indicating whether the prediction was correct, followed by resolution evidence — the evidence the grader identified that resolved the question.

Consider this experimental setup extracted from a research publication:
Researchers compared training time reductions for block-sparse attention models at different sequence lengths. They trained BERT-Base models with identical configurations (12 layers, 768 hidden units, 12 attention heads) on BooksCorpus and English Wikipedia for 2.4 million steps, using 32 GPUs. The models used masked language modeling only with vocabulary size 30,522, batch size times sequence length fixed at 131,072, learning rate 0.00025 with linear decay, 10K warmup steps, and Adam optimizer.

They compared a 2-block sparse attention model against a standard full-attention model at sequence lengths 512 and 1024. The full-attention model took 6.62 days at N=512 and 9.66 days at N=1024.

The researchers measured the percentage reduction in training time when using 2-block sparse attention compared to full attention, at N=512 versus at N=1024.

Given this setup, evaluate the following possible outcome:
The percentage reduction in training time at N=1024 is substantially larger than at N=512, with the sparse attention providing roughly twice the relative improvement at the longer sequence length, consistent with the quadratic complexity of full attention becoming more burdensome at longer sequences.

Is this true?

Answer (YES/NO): NO